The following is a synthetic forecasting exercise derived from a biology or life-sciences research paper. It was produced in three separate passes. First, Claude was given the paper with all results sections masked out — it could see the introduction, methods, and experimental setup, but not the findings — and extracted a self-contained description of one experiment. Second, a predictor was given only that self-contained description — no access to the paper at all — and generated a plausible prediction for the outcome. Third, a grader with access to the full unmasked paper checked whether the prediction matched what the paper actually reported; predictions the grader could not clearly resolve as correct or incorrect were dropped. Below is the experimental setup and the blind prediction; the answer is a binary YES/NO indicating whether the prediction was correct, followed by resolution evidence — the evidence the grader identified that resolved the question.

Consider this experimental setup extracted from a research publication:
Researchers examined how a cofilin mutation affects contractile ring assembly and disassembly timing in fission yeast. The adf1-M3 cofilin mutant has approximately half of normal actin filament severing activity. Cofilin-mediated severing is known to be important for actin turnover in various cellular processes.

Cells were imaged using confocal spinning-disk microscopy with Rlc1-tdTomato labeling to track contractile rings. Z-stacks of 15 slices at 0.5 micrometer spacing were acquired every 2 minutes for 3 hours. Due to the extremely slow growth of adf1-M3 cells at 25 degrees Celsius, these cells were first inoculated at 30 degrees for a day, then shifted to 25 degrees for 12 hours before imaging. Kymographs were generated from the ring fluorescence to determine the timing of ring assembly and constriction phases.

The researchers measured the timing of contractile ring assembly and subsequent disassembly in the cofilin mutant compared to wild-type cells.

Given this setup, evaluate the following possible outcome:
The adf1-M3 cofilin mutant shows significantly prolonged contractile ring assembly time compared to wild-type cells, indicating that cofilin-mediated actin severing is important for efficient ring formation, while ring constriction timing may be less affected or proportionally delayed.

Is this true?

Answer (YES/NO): YES